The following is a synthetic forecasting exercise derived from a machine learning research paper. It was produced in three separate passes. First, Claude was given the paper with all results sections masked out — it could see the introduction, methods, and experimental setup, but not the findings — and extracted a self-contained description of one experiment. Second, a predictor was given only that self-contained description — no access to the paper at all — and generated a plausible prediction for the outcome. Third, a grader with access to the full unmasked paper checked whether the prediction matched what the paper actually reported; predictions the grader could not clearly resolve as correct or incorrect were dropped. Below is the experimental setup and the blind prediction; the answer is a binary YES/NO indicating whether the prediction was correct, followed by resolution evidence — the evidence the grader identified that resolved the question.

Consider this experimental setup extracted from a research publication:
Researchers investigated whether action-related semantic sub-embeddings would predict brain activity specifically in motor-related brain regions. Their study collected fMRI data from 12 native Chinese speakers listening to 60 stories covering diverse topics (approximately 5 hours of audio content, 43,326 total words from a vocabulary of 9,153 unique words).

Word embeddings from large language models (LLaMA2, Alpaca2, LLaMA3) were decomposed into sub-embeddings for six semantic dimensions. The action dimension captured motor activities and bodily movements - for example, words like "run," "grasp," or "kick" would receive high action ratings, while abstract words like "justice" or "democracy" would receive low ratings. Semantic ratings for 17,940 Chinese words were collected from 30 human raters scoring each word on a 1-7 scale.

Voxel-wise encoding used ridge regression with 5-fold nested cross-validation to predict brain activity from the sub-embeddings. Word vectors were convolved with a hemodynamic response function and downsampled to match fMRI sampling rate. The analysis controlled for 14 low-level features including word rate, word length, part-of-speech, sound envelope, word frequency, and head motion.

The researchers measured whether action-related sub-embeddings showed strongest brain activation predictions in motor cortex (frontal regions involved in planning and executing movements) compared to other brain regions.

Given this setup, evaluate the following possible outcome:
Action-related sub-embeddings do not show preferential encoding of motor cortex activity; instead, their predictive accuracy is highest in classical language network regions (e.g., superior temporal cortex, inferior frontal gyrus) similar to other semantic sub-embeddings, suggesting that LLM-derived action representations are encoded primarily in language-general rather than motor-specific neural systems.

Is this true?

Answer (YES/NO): YES